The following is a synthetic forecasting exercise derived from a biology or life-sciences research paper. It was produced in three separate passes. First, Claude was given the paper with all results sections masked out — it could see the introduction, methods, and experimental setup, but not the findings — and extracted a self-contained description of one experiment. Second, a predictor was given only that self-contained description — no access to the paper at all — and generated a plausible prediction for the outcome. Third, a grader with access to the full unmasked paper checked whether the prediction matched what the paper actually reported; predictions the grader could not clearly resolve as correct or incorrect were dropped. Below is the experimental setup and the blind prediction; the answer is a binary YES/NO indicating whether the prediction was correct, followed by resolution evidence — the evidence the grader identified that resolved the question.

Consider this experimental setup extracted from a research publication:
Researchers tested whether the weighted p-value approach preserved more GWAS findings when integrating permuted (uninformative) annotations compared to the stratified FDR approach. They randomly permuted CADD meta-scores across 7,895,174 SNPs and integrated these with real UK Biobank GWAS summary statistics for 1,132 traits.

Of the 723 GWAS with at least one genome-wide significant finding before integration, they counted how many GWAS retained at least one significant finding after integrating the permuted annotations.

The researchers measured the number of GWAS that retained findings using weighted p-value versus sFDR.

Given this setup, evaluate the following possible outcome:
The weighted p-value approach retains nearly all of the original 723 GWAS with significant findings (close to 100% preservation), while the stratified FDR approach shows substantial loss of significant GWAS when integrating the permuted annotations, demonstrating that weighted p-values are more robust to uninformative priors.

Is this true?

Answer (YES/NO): NO